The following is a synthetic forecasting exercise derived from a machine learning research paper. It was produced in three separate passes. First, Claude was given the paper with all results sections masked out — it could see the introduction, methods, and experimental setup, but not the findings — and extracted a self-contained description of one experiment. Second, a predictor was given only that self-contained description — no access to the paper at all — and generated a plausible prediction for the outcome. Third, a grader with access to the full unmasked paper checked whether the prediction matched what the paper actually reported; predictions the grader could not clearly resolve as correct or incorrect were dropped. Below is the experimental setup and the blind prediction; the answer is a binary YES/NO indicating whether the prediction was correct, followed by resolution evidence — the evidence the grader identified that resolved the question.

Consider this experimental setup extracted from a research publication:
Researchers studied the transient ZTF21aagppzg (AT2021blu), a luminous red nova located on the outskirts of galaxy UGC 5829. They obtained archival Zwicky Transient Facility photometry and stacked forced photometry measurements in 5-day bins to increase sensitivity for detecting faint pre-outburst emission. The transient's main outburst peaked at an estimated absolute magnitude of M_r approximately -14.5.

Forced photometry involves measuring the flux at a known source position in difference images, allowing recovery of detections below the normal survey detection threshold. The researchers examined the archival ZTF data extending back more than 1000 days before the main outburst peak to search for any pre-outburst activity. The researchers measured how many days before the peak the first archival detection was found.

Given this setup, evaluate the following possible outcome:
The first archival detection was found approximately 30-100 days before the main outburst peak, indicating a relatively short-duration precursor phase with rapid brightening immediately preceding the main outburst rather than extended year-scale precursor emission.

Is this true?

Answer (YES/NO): NO